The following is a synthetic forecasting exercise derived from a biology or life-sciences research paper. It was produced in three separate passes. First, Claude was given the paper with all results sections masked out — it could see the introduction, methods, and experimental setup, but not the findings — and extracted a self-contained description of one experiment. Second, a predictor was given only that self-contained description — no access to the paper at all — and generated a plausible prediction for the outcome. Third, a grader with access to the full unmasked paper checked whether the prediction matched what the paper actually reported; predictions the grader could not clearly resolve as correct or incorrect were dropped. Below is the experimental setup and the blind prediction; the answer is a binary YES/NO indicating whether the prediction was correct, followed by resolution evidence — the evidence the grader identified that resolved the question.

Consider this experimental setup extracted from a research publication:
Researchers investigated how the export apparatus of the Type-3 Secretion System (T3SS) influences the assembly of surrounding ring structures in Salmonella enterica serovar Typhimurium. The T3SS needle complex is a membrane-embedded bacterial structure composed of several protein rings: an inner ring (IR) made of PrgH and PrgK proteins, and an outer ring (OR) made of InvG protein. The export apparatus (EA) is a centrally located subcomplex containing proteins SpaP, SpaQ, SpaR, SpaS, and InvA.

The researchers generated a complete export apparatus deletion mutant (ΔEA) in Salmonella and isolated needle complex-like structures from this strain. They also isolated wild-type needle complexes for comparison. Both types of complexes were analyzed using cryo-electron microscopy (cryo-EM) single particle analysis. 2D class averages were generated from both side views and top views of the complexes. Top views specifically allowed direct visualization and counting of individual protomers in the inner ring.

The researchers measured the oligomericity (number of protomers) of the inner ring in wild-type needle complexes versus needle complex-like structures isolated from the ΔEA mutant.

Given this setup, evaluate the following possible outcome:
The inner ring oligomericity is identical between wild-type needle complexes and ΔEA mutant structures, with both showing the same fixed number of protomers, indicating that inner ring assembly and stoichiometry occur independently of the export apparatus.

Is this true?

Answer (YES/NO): NO